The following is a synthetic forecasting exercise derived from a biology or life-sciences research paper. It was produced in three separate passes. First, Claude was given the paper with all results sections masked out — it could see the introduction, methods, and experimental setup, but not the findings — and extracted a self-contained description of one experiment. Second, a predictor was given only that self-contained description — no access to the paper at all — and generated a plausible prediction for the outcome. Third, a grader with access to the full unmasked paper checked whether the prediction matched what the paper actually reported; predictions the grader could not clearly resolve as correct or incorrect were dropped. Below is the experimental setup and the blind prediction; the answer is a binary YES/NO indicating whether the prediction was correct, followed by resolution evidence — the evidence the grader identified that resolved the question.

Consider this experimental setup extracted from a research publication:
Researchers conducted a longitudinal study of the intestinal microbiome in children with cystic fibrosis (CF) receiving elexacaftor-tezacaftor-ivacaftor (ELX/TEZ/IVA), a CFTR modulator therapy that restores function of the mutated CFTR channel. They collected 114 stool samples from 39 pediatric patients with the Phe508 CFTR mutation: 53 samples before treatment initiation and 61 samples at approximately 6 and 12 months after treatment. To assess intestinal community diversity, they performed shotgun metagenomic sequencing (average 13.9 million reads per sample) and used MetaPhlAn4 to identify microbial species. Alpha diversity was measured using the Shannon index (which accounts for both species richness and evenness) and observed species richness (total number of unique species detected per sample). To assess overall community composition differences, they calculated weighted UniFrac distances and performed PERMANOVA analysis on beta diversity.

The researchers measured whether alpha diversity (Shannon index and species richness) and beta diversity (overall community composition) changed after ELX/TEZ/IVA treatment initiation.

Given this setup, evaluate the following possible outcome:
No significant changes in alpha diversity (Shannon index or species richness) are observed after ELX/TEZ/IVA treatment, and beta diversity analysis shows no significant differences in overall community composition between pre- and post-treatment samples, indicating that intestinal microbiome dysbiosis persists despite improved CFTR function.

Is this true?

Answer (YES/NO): NO